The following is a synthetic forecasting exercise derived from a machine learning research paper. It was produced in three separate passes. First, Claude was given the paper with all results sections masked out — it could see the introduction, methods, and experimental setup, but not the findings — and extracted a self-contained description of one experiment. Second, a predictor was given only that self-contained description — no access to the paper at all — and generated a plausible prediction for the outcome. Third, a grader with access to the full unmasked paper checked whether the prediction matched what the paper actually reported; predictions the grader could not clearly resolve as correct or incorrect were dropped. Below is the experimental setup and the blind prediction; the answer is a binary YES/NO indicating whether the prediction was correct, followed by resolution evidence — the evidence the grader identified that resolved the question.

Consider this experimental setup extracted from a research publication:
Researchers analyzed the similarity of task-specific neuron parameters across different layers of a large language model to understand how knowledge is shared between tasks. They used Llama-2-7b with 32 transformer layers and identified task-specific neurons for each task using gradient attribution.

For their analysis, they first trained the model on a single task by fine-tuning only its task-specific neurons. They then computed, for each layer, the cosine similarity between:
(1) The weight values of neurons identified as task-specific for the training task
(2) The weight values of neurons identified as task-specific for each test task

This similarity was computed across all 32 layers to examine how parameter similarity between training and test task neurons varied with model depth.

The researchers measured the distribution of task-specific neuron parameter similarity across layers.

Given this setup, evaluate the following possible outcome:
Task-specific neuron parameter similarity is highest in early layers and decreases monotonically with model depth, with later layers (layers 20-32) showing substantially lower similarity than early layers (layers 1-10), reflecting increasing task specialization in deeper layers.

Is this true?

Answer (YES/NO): NO